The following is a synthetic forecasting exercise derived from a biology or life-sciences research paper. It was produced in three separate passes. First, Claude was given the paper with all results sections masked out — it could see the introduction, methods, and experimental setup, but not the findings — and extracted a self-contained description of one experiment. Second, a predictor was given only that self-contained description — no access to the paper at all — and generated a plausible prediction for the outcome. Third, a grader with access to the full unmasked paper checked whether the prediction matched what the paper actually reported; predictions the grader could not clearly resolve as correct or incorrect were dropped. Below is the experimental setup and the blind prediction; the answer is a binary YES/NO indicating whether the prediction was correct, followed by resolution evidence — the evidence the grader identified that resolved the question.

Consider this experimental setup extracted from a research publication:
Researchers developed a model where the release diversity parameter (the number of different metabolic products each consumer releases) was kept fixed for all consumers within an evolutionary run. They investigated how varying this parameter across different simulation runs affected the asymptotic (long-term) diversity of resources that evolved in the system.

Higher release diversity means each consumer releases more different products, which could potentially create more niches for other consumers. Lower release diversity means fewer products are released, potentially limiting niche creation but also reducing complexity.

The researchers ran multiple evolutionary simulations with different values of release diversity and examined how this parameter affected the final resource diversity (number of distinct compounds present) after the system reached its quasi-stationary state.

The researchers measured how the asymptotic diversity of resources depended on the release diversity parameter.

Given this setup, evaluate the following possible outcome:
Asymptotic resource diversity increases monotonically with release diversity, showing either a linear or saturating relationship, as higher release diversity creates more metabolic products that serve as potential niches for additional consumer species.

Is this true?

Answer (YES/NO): YES